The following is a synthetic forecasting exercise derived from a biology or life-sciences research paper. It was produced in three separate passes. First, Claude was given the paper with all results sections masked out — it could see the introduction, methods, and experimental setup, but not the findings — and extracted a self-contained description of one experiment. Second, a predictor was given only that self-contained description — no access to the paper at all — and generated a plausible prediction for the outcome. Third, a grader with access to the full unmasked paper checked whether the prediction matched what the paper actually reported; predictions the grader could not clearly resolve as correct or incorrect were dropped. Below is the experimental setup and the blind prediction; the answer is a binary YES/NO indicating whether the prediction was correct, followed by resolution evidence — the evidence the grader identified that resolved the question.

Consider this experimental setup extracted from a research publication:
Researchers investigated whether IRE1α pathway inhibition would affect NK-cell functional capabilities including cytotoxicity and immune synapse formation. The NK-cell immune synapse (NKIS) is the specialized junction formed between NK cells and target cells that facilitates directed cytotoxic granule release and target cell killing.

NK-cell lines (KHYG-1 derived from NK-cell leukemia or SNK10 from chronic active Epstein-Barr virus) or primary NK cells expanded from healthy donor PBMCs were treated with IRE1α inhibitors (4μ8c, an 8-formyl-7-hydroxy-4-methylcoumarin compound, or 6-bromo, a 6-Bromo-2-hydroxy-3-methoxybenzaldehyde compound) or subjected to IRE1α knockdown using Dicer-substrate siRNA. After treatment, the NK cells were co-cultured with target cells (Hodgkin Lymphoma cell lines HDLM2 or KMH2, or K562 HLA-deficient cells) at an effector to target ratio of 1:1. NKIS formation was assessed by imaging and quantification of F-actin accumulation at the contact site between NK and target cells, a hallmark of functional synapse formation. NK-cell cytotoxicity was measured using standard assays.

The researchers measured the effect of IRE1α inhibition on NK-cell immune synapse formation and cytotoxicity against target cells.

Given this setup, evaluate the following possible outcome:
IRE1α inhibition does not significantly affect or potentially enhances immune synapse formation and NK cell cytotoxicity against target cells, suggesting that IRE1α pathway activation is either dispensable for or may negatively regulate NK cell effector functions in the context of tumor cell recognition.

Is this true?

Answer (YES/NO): NO